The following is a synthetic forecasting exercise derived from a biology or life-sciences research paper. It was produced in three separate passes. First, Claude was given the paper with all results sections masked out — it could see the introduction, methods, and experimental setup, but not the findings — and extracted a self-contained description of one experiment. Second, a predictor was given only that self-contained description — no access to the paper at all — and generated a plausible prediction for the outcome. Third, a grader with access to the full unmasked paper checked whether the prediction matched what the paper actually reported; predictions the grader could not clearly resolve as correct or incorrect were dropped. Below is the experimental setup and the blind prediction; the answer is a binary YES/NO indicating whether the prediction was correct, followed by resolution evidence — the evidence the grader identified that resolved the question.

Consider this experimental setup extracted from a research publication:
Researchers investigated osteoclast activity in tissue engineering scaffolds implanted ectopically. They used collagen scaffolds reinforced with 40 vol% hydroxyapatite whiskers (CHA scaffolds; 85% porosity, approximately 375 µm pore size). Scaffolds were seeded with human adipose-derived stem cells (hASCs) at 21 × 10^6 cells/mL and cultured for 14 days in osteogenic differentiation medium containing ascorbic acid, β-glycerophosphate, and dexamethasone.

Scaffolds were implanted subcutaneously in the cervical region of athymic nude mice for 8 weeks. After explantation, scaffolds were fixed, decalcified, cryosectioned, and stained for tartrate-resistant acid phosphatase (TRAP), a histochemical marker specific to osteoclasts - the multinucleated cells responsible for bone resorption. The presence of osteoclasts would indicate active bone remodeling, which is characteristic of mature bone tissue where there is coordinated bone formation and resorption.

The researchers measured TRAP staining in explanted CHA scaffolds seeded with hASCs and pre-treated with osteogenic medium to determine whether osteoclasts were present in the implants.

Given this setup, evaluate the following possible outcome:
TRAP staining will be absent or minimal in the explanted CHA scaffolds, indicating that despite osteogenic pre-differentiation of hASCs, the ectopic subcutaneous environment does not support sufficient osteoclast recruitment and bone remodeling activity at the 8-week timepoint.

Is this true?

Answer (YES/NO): NO